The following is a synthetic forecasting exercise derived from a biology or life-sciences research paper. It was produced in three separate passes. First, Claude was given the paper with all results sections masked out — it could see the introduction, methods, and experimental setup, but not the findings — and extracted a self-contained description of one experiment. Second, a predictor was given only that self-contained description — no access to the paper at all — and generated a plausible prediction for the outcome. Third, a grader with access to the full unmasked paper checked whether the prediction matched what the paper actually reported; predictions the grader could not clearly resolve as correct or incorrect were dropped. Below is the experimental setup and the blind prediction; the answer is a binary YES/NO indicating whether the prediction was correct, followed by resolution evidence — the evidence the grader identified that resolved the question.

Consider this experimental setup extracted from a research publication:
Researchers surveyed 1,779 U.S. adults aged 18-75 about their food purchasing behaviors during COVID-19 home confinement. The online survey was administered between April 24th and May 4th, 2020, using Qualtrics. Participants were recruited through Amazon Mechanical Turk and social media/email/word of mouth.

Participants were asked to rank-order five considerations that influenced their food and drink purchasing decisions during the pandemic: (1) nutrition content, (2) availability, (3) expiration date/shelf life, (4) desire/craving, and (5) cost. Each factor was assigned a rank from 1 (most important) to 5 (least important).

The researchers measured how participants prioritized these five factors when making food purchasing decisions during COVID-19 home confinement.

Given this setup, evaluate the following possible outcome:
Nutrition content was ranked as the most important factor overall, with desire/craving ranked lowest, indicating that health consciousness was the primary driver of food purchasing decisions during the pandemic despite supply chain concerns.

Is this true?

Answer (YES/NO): NO